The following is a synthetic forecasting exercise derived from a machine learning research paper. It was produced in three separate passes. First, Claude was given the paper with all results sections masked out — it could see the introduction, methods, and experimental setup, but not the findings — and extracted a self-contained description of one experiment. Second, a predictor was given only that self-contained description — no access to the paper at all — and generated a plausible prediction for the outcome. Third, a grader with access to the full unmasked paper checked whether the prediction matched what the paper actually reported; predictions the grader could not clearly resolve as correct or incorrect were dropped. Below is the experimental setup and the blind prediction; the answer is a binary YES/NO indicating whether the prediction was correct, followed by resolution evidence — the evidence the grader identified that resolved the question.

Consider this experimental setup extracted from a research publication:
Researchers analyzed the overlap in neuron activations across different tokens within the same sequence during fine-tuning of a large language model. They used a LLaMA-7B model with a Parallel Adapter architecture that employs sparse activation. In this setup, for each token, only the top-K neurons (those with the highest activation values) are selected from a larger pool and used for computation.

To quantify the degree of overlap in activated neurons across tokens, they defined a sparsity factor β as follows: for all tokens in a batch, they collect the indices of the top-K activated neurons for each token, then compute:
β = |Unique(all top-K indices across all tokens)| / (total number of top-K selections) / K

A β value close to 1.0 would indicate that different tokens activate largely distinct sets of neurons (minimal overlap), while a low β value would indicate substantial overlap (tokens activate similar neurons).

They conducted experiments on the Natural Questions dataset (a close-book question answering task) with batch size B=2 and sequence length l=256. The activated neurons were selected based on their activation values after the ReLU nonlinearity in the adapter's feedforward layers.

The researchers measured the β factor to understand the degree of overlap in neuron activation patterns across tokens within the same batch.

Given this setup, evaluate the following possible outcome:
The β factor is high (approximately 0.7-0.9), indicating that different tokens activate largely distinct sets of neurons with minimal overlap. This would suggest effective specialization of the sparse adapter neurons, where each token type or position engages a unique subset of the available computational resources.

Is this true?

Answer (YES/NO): NO